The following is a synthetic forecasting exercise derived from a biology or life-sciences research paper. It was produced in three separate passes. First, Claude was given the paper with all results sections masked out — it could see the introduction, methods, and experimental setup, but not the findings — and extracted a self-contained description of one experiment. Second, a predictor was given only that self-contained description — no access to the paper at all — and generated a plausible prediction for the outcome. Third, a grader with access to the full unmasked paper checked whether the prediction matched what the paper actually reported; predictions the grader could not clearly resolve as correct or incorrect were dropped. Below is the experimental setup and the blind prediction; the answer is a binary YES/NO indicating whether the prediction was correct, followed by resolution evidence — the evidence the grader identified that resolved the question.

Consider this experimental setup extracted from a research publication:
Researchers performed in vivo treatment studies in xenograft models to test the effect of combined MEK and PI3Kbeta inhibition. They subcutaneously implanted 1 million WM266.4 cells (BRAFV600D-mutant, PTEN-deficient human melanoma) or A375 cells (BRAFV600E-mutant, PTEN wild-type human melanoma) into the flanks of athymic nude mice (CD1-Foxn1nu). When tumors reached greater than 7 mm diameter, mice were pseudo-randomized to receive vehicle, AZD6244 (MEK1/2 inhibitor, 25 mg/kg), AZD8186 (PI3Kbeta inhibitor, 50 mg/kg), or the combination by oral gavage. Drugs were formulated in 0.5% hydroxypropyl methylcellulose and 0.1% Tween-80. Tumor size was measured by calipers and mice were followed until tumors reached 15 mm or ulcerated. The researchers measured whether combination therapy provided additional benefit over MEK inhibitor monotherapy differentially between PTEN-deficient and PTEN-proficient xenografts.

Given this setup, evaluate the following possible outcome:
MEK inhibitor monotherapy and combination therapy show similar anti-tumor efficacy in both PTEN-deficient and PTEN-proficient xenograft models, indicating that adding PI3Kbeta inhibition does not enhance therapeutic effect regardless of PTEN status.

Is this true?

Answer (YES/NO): NO